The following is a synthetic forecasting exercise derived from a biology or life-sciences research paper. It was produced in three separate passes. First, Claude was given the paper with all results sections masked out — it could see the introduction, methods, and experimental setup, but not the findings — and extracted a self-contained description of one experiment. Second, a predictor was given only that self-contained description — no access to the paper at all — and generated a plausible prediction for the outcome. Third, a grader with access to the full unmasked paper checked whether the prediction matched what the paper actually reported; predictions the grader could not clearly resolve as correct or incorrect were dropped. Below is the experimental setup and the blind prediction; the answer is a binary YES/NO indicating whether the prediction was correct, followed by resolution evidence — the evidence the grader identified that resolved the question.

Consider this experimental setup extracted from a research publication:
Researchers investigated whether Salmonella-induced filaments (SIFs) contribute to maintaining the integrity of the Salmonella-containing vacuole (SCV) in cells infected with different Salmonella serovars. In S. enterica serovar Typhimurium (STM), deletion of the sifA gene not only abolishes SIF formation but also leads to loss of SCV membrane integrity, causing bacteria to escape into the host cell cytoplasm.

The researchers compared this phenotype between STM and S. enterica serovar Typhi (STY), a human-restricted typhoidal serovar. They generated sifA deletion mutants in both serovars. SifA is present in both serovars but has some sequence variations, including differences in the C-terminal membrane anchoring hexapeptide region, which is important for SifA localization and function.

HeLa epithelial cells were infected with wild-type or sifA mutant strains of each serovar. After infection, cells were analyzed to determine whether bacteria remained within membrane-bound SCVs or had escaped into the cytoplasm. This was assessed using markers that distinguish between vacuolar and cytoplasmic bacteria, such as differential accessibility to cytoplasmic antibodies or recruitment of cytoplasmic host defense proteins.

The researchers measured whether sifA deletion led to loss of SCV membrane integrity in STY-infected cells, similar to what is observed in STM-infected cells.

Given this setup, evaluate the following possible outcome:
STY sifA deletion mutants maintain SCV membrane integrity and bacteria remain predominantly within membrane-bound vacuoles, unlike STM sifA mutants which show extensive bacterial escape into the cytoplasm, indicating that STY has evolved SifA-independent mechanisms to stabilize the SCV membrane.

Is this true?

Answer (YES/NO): YES